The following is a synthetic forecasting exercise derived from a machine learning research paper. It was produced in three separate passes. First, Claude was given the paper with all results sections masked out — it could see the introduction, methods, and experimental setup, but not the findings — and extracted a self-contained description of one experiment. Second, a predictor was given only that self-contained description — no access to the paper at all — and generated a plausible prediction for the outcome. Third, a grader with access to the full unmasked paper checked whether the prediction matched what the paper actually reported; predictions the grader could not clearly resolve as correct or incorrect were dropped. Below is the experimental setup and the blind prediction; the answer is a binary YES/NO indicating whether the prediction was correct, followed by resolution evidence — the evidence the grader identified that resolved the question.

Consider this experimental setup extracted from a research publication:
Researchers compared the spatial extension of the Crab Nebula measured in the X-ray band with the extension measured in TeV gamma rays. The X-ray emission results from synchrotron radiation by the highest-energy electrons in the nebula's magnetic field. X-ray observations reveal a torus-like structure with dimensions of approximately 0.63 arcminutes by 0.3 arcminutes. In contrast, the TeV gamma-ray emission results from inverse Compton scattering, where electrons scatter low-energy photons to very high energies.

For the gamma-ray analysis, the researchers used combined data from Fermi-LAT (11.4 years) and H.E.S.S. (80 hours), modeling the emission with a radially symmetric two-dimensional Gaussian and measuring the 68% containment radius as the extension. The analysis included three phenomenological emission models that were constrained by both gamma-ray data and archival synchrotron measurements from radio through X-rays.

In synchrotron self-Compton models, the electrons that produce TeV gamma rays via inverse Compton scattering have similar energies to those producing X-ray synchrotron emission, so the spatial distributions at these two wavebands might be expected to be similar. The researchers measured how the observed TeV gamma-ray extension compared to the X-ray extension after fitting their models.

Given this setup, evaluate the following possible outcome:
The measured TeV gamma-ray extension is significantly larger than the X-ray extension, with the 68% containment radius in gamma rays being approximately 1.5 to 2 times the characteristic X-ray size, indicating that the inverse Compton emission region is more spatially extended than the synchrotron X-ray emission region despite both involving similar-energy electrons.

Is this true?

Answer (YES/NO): YES